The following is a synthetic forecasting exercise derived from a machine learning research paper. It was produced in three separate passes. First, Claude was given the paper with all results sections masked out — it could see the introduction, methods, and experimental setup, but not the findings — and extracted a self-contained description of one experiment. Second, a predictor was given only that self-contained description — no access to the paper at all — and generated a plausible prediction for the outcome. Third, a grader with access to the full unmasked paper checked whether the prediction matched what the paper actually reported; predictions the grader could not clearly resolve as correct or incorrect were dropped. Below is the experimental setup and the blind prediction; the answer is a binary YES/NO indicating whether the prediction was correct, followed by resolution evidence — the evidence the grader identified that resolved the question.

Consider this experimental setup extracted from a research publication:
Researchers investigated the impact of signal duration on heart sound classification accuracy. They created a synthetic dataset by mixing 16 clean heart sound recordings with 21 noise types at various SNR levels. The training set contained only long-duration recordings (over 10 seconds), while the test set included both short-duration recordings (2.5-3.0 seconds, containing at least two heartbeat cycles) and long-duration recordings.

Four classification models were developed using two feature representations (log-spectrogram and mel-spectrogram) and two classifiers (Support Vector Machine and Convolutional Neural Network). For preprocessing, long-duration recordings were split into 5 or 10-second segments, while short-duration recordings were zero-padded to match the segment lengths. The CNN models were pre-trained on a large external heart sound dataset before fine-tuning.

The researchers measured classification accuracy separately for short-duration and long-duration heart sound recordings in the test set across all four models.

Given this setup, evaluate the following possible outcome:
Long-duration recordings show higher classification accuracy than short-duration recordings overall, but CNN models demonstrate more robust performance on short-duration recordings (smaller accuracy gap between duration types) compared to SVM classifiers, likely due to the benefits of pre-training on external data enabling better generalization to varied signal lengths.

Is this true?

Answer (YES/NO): NO